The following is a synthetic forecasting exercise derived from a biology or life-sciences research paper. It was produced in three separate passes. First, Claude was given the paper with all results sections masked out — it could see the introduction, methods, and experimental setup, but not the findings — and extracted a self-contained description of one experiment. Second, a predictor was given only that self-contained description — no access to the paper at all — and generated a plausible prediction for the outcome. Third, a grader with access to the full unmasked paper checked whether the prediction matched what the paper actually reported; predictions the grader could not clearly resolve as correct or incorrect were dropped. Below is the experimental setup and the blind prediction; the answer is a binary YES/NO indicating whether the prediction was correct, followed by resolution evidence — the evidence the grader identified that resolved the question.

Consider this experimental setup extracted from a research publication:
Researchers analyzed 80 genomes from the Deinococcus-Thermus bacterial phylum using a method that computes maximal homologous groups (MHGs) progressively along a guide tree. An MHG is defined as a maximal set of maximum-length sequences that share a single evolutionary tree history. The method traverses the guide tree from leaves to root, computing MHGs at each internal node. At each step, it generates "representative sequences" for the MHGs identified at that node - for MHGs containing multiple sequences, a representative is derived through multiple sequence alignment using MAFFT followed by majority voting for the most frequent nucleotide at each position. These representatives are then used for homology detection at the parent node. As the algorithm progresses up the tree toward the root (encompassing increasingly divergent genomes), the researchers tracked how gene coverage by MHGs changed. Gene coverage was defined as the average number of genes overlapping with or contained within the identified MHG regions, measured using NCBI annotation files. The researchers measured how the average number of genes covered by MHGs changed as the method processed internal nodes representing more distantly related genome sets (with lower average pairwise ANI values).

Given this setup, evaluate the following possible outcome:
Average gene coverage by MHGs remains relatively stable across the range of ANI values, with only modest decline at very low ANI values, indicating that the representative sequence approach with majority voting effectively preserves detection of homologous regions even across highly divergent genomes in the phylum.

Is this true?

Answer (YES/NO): NO